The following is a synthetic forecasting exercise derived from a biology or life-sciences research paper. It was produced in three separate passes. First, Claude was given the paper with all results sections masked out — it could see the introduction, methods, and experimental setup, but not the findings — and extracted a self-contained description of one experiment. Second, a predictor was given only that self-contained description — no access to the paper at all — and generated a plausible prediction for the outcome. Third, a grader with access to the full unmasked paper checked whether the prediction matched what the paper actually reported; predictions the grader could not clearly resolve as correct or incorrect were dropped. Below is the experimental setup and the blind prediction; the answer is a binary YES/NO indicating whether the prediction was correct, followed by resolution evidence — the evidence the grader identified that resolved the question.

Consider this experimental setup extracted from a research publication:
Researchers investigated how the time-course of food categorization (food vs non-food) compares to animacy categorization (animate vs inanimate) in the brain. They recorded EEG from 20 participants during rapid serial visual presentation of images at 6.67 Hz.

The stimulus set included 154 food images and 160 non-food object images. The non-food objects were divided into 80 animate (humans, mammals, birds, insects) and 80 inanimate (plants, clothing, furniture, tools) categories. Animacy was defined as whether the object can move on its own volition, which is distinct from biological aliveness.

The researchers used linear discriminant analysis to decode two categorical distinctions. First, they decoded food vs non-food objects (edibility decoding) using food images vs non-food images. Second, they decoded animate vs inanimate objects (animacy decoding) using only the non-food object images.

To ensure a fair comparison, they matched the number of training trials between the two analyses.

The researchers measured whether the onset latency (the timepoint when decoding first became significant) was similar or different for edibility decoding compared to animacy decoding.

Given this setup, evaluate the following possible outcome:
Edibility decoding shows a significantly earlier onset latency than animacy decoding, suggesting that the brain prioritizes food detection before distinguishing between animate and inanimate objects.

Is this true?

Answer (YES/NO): NO